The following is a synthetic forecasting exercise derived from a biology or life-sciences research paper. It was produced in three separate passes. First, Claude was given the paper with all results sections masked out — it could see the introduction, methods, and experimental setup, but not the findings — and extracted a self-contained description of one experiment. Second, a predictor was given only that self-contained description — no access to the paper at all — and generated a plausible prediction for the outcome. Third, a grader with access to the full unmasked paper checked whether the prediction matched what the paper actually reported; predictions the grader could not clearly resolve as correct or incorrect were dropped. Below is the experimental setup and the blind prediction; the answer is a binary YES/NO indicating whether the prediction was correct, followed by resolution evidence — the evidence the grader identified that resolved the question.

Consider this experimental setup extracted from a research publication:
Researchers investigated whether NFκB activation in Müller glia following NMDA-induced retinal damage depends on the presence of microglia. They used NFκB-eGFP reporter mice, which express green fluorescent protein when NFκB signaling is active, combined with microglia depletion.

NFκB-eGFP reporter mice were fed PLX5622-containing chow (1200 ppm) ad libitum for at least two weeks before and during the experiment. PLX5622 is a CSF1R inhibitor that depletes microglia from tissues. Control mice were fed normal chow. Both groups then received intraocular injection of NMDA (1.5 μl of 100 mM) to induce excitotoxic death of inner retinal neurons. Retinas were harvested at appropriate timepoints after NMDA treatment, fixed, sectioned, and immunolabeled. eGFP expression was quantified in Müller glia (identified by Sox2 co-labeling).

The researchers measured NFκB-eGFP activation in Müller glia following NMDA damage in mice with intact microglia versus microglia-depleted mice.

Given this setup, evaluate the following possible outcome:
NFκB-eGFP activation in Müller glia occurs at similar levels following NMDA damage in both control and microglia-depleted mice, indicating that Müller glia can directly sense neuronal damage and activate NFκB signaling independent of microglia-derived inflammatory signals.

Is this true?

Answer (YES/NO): NO